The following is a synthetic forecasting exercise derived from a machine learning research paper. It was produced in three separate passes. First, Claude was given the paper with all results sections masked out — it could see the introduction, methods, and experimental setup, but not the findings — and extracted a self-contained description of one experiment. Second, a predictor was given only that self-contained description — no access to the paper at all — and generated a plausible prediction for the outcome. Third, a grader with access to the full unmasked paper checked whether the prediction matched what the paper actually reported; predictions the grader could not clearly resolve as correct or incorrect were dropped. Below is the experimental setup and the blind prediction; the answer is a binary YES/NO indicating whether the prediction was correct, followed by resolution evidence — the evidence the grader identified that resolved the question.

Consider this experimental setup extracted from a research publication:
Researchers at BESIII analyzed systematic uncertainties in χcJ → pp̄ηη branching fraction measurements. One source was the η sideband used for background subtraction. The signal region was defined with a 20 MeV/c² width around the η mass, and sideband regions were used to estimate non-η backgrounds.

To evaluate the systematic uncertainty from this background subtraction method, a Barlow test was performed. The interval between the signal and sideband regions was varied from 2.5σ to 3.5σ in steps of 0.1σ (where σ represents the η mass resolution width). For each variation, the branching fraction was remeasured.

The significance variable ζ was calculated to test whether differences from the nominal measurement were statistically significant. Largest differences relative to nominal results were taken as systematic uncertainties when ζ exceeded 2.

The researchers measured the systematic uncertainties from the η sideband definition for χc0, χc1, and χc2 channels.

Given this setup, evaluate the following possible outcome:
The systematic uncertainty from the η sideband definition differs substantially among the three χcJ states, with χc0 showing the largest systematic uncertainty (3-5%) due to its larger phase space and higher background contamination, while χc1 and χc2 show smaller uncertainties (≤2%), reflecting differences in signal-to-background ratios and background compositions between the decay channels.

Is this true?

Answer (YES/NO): NO